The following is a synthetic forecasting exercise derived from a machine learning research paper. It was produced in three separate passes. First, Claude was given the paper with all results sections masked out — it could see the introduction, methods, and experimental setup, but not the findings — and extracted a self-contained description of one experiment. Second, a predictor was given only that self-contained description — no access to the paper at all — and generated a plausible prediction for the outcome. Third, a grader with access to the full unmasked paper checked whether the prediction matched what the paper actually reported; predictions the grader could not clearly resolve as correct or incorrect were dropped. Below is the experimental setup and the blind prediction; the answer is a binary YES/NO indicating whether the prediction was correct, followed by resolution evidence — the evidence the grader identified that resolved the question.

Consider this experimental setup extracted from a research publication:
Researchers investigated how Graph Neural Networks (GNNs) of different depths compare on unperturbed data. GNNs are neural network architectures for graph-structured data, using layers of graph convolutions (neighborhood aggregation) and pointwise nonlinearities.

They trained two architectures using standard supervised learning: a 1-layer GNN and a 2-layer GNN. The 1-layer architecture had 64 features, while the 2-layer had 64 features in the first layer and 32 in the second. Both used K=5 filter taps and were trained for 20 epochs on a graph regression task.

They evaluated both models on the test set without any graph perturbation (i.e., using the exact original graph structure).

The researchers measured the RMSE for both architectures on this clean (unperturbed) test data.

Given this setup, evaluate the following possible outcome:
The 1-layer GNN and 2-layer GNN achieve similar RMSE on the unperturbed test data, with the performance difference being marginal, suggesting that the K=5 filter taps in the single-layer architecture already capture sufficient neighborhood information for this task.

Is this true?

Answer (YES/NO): YES